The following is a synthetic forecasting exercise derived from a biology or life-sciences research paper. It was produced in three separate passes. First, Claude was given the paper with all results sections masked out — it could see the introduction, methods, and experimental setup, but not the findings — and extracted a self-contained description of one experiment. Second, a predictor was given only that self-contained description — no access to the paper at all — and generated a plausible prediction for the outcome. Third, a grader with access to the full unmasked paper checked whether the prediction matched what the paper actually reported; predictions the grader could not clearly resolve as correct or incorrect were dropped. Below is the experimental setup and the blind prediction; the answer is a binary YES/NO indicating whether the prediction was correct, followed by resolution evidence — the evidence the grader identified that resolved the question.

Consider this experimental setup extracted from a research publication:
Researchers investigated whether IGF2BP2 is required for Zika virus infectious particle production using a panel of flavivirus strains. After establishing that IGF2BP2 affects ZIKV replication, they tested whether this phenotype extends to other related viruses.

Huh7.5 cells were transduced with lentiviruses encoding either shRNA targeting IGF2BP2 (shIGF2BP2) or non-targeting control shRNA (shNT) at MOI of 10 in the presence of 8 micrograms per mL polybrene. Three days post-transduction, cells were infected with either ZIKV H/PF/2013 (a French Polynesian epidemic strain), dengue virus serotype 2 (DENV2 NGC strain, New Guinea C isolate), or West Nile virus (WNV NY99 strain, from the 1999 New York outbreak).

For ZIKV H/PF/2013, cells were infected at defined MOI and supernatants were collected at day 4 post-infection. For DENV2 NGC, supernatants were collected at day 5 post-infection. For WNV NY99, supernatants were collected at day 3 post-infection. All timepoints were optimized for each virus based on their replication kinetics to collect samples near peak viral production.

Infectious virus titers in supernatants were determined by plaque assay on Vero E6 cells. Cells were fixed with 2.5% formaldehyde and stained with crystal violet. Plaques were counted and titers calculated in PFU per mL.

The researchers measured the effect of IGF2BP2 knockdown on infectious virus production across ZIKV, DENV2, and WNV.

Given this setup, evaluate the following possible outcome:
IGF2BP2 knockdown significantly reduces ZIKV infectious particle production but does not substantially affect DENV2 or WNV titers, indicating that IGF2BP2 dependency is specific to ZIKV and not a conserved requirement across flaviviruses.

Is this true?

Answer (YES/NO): YES